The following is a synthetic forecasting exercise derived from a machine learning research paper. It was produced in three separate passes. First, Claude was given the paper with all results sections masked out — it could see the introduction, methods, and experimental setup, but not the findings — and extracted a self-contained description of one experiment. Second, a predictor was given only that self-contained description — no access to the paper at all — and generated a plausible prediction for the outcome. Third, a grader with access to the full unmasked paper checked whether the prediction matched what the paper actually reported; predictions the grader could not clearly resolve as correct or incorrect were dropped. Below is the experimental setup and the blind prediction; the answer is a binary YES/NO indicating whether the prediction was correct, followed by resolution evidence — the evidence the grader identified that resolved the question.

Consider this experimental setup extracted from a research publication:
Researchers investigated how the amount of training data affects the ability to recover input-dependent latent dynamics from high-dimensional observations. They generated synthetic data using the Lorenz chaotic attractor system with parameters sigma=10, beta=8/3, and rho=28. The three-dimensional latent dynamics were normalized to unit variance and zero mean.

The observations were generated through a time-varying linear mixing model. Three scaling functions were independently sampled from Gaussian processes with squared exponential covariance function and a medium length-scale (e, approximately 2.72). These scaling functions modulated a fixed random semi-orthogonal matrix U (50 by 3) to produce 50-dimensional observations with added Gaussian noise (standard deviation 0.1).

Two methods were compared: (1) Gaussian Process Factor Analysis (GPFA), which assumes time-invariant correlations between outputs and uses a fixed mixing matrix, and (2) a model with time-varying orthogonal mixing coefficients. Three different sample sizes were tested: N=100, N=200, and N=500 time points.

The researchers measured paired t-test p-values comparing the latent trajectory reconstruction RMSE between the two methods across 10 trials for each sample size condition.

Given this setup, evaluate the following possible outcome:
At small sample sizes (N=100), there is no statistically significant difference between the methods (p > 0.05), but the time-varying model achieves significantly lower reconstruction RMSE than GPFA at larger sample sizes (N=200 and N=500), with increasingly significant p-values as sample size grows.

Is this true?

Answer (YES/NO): NO